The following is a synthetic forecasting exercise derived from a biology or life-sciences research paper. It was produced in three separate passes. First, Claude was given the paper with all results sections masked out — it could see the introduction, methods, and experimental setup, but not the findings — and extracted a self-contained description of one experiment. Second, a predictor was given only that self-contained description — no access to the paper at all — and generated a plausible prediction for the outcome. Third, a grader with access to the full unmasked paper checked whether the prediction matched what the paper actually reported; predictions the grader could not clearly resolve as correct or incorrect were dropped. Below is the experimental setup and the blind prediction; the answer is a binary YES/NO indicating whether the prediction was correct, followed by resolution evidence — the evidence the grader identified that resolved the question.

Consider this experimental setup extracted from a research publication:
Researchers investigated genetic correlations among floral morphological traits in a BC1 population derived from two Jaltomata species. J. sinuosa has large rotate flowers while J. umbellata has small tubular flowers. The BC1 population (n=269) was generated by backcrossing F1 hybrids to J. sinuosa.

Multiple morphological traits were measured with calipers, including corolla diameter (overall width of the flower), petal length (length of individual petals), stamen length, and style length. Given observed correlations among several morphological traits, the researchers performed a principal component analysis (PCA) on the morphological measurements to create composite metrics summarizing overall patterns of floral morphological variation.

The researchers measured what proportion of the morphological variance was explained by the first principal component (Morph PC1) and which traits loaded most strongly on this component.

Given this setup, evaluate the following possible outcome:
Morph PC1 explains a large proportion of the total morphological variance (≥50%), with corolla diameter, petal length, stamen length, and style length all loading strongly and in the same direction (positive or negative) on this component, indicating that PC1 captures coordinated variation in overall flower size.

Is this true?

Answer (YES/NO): NO